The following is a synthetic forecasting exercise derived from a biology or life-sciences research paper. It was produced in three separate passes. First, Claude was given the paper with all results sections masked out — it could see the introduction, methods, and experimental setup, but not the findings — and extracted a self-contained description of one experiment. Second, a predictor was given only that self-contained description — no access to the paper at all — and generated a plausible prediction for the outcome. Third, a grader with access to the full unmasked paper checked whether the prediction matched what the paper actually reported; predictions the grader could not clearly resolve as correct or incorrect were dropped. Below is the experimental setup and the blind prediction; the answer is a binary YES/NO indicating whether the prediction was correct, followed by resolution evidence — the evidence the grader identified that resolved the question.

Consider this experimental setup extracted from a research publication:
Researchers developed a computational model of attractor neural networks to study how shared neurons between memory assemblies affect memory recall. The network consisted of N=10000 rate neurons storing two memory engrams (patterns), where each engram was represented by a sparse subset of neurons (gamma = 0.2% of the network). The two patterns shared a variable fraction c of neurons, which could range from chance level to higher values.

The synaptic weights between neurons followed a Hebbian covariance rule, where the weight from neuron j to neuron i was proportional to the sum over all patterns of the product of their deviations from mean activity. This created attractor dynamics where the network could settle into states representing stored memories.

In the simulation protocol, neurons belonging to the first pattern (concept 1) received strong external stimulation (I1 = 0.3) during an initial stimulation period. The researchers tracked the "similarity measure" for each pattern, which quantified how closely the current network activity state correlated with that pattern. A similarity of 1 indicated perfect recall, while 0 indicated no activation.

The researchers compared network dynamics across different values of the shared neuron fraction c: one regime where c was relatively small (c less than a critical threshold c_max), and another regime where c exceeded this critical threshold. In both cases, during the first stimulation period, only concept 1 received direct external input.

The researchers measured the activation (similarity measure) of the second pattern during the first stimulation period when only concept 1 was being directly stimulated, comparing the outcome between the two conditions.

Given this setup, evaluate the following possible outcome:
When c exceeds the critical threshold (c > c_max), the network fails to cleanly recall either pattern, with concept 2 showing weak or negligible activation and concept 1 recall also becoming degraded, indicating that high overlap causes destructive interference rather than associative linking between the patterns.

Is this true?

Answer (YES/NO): NO